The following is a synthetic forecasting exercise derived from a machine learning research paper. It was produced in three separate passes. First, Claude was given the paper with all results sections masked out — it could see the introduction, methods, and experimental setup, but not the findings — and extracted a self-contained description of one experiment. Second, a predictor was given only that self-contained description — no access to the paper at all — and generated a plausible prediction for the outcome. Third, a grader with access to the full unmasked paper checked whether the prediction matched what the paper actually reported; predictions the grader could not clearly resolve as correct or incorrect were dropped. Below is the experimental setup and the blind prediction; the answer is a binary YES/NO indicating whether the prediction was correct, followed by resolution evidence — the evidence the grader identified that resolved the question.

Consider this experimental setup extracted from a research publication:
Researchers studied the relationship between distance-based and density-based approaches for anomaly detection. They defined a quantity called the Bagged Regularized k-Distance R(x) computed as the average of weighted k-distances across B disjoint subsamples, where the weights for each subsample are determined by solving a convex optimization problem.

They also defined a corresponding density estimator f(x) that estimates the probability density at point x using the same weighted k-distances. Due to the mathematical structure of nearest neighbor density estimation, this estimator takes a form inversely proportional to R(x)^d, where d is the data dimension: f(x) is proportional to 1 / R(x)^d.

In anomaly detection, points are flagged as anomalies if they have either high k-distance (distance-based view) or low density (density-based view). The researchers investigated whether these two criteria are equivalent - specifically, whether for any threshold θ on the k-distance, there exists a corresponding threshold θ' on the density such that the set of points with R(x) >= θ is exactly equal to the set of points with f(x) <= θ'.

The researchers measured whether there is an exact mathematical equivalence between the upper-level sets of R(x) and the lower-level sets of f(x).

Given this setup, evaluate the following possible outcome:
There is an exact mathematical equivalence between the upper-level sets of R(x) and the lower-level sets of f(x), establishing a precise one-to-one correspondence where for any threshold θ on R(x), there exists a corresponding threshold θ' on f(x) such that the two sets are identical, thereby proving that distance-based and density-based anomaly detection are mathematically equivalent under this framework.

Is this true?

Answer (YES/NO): YES